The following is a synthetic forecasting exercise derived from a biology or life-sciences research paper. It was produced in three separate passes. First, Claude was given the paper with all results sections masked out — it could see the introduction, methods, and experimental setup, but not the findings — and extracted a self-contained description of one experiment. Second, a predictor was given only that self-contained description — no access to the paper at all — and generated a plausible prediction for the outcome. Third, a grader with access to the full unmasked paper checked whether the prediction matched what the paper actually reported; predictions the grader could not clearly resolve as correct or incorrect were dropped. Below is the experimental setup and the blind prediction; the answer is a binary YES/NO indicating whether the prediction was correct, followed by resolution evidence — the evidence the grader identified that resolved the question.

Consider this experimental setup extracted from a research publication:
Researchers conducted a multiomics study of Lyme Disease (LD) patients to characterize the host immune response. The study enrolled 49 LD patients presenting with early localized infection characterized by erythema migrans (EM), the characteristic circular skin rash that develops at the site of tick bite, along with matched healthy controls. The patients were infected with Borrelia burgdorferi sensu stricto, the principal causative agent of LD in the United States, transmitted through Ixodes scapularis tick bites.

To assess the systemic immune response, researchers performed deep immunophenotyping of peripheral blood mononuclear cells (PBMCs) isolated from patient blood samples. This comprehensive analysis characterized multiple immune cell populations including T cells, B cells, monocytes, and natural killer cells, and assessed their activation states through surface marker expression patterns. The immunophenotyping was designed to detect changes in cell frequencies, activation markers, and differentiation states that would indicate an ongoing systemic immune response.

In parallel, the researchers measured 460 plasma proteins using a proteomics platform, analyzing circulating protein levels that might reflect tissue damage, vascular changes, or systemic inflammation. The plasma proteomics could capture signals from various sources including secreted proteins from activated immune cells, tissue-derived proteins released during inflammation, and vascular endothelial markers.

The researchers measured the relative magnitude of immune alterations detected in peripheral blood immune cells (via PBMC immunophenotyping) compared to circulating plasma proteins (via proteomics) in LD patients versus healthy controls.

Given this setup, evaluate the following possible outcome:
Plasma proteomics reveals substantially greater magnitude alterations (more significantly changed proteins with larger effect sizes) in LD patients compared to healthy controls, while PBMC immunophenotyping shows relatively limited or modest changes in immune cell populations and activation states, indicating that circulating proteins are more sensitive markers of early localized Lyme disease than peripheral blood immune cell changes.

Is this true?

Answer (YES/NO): YES